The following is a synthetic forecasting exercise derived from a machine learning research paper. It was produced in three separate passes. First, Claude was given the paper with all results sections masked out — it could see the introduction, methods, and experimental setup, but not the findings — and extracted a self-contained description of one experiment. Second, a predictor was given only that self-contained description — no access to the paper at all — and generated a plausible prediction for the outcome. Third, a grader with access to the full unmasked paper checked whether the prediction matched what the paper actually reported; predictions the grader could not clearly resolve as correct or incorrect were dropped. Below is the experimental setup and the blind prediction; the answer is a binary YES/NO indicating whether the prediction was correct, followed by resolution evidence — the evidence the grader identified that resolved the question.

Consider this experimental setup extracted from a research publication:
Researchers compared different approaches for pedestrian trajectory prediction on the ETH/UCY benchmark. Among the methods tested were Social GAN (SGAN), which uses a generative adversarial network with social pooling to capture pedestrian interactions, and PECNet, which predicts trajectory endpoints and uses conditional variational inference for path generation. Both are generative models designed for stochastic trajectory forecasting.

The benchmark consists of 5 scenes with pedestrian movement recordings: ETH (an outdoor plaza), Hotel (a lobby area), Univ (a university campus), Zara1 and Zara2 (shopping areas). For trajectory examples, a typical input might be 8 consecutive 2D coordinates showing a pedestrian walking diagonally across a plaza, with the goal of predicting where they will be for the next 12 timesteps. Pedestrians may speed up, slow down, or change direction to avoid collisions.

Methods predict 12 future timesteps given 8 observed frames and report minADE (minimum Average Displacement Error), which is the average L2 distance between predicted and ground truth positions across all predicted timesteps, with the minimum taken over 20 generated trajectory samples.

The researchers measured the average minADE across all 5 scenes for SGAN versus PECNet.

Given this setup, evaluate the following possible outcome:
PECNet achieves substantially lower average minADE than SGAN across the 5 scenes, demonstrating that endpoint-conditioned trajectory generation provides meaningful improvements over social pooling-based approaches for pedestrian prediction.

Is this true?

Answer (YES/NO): YES